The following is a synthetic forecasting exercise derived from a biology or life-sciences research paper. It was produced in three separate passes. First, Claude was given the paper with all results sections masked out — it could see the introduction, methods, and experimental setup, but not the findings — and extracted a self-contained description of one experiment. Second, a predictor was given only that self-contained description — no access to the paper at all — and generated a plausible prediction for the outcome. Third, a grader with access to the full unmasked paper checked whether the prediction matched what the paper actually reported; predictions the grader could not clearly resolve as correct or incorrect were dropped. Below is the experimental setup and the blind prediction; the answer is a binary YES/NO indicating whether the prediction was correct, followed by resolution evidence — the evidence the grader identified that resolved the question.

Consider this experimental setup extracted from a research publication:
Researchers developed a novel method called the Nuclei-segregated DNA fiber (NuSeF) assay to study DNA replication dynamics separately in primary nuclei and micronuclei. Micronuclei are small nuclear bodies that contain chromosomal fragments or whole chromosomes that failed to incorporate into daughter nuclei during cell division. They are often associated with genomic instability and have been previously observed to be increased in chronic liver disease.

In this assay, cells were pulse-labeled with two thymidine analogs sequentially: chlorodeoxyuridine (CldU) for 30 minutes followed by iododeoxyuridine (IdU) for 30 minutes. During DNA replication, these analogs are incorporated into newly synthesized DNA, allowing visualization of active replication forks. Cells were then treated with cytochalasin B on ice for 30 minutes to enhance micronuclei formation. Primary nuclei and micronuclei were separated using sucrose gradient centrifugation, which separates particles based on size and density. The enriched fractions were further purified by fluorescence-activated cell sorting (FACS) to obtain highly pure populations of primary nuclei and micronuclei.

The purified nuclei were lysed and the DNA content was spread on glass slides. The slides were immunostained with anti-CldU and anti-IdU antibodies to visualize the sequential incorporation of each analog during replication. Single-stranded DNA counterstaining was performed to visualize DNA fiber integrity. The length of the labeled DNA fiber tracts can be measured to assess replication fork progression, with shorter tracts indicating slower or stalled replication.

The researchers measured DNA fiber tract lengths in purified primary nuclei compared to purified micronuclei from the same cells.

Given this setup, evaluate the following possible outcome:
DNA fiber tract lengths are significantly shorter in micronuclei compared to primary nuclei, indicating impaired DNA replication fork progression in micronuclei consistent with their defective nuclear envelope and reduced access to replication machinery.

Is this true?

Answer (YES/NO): YES